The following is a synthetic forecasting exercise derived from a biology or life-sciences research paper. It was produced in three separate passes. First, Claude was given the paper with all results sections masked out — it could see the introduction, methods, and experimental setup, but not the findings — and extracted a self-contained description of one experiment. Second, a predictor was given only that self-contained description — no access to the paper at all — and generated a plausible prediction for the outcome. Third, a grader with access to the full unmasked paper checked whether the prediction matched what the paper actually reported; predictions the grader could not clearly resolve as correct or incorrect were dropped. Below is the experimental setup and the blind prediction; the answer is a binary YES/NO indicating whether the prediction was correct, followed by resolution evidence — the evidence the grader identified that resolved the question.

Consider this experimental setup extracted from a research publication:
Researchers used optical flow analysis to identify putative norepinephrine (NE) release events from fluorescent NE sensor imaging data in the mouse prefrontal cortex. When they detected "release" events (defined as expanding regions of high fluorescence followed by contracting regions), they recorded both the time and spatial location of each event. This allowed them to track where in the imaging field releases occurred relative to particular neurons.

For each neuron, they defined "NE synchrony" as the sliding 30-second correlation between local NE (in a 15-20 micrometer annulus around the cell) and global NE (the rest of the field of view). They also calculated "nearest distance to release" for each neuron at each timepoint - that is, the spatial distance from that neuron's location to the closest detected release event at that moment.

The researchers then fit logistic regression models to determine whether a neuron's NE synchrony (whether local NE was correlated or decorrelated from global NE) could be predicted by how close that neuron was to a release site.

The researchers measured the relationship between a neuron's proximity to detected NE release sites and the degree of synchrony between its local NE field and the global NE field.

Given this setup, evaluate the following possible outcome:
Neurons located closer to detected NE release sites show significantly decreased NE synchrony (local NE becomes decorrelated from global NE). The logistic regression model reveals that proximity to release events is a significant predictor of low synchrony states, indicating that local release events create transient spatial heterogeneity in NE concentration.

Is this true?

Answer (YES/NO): YES